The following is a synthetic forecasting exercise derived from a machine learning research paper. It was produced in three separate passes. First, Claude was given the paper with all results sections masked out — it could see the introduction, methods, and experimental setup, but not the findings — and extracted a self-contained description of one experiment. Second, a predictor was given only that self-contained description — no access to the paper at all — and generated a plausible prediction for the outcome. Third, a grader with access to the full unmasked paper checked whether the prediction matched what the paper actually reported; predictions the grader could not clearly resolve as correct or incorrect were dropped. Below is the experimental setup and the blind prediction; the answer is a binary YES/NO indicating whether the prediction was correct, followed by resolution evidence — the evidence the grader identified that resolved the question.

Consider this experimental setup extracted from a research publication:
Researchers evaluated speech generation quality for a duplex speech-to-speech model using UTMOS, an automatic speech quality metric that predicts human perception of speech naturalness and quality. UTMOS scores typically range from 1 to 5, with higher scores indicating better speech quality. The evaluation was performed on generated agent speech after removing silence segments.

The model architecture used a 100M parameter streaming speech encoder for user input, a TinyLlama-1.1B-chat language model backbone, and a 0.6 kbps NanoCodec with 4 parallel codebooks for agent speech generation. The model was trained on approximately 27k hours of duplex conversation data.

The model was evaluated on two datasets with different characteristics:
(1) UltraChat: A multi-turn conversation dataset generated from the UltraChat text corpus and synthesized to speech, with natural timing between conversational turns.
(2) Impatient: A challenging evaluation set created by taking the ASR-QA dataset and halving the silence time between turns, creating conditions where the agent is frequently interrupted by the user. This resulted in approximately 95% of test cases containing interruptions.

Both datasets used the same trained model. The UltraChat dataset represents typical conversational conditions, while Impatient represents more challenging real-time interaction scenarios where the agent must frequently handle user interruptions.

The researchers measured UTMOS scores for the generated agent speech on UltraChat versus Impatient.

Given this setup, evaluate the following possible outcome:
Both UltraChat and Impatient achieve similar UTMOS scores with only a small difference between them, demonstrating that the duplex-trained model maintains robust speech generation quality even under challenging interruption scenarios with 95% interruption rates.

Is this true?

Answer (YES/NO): YES